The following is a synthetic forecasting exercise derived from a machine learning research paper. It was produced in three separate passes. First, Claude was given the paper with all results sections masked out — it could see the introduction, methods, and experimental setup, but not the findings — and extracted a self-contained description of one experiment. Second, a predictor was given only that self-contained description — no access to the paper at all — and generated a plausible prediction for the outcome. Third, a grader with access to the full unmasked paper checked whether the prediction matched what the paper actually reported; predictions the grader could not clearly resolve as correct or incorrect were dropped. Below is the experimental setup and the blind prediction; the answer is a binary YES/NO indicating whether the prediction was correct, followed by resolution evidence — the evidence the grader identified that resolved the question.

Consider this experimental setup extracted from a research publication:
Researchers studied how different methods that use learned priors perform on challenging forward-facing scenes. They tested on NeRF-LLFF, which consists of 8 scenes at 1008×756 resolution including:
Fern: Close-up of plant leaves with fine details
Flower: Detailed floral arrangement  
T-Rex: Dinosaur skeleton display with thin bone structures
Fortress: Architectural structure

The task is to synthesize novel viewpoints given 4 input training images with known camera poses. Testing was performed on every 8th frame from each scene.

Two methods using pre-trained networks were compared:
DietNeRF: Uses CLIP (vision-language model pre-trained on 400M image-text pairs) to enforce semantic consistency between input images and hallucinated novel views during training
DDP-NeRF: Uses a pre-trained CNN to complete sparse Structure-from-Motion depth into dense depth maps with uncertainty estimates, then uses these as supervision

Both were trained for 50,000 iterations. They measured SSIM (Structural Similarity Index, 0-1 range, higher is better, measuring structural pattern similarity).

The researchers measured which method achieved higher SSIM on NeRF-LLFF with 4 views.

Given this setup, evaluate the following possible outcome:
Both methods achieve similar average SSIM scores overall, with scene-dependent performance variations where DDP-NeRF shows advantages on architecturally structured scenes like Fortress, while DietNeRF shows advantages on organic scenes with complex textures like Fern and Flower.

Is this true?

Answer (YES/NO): NO